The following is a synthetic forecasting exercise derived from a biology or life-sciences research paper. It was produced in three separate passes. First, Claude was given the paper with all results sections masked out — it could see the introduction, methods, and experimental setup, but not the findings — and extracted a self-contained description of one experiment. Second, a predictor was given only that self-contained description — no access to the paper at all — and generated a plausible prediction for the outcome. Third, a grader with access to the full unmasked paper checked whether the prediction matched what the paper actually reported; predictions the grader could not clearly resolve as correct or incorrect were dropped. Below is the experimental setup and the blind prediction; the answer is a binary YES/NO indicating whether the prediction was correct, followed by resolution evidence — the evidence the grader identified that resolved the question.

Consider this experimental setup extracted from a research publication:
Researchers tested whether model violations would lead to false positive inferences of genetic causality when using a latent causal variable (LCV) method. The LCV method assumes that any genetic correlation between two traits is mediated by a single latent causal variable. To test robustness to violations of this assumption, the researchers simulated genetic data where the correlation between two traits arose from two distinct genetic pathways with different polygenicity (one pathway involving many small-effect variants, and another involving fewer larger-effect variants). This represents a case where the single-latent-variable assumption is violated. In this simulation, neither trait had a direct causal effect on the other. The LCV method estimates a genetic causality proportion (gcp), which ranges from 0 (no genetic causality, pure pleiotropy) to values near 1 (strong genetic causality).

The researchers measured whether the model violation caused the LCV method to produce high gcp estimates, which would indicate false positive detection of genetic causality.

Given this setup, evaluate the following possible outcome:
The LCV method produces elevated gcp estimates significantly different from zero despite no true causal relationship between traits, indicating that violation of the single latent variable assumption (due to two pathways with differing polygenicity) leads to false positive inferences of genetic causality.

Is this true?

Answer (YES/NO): YES